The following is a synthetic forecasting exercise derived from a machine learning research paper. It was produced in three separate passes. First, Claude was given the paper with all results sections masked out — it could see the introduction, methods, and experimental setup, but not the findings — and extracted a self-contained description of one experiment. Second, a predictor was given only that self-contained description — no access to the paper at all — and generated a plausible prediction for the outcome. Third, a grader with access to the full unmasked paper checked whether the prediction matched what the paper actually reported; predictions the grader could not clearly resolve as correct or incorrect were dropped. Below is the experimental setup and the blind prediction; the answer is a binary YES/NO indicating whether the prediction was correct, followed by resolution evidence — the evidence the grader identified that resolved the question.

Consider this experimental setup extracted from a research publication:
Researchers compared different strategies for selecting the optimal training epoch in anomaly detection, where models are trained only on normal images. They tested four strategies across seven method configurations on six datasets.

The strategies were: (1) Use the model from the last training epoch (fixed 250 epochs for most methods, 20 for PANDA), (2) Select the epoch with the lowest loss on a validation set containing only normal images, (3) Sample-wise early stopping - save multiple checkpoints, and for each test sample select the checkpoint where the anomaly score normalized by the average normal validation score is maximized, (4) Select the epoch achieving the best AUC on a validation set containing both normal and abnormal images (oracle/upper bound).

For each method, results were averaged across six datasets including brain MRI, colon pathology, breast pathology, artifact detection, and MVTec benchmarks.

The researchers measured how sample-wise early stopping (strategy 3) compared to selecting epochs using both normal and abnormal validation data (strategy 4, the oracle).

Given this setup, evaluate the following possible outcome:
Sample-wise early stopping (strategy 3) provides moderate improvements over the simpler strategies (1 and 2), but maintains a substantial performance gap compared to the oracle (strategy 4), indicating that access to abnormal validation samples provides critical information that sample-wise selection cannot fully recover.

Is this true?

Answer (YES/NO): NO